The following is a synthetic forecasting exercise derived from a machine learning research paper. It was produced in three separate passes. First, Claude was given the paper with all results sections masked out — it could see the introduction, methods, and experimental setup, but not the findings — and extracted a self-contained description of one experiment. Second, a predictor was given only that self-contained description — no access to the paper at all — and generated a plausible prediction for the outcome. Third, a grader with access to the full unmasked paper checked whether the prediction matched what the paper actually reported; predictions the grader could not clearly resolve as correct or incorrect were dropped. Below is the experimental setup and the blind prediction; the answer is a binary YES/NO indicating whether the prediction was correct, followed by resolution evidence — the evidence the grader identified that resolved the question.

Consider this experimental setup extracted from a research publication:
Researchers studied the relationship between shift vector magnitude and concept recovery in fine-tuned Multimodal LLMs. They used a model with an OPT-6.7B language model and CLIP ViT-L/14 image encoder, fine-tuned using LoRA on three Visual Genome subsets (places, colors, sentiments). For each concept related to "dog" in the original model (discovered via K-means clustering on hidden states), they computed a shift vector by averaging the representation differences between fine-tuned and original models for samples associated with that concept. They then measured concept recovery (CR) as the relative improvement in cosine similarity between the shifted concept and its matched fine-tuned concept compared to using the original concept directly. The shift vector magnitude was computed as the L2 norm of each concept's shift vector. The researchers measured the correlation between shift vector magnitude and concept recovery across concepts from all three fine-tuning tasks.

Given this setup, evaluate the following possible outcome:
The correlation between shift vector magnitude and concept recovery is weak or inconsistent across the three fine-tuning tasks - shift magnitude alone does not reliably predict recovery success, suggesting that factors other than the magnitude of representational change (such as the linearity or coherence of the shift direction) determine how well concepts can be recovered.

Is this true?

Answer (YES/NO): NO